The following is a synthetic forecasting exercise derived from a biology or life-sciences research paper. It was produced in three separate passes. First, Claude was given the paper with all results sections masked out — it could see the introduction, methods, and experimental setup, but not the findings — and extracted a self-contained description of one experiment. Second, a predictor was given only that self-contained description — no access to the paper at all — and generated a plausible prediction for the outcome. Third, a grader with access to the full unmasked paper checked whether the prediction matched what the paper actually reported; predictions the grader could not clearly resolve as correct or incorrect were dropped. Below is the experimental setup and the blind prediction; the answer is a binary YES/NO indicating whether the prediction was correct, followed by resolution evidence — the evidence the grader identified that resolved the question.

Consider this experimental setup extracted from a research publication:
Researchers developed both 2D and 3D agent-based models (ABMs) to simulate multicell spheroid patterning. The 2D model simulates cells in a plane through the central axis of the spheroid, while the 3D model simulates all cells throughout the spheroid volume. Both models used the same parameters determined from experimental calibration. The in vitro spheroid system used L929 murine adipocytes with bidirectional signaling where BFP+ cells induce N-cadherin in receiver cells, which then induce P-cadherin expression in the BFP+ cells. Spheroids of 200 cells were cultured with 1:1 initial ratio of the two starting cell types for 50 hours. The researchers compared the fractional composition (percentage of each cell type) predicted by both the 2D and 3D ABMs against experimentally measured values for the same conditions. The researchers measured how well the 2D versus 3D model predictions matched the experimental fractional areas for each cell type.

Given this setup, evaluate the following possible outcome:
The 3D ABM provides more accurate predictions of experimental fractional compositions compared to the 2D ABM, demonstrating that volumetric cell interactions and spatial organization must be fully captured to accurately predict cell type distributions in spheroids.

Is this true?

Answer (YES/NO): NO